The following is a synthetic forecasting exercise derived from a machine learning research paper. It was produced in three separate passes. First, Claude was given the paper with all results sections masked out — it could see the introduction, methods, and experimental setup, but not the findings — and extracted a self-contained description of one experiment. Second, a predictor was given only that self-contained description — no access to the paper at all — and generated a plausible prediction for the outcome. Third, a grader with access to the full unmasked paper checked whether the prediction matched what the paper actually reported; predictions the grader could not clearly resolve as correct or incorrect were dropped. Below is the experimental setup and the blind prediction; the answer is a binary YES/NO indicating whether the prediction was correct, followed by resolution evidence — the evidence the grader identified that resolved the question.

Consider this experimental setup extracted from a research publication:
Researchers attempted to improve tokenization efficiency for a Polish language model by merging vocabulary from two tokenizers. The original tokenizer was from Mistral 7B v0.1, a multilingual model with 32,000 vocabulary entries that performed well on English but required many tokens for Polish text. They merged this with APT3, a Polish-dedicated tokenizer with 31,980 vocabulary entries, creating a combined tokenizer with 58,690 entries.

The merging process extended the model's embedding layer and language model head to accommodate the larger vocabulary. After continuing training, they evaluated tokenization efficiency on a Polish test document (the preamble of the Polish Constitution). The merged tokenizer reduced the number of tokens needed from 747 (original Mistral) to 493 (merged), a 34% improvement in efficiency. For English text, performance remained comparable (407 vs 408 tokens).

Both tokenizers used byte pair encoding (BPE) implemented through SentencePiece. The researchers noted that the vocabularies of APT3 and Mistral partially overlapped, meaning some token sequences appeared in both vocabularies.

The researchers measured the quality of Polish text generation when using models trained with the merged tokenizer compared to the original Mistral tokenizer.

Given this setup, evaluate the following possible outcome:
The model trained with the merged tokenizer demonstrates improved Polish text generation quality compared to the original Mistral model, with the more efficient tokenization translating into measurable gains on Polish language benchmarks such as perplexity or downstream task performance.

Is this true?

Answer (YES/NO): NO